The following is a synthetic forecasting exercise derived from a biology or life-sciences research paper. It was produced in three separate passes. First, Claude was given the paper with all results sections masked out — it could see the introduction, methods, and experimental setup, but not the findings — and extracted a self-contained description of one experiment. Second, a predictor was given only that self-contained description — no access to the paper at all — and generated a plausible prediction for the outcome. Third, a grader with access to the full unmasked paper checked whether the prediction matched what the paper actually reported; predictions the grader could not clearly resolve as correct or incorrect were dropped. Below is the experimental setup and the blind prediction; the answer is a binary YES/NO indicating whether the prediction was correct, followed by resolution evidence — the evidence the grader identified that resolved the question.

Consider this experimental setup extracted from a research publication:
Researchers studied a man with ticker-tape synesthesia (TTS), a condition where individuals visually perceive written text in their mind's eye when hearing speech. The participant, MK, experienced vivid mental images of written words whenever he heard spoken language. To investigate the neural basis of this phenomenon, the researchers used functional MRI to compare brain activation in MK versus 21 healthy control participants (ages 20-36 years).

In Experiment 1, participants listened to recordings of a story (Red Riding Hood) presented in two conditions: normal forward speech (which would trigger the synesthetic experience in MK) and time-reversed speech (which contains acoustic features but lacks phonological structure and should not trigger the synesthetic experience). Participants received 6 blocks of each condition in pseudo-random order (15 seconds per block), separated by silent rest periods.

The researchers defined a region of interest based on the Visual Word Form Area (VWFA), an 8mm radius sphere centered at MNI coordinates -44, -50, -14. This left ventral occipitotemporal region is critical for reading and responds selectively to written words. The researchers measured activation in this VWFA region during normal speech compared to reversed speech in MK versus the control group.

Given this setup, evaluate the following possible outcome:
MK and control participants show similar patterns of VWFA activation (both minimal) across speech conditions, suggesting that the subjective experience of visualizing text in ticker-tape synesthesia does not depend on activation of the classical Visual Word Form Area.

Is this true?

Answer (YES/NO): NO